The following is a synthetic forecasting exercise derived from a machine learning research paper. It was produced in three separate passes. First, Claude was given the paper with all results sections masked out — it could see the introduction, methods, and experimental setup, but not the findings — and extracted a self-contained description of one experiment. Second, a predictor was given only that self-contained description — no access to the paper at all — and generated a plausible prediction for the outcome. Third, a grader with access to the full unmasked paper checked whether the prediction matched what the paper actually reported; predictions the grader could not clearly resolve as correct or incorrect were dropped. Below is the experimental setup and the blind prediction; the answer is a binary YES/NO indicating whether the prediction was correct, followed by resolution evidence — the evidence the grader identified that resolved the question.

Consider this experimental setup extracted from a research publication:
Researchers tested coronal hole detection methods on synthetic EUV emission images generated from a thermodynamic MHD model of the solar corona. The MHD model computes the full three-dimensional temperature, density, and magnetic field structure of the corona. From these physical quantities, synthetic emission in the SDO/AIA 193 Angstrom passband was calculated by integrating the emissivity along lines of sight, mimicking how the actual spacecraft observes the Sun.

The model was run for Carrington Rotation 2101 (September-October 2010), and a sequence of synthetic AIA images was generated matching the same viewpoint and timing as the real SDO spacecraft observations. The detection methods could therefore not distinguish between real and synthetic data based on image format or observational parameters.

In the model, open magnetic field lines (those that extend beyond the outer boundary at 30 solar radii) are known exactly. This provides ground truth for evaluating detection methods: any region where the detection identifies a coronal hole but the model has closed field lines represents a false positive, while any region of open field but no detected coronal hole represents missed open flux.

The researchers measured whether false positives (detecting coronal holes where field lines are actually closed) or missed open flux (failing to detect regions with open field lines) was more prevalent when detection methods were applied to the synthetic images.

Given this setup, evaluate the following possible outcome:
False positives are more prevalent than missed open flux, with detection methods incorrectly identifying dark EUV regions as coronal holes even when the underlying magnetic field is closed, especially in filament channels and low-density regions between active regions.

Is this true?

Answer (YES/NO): NO